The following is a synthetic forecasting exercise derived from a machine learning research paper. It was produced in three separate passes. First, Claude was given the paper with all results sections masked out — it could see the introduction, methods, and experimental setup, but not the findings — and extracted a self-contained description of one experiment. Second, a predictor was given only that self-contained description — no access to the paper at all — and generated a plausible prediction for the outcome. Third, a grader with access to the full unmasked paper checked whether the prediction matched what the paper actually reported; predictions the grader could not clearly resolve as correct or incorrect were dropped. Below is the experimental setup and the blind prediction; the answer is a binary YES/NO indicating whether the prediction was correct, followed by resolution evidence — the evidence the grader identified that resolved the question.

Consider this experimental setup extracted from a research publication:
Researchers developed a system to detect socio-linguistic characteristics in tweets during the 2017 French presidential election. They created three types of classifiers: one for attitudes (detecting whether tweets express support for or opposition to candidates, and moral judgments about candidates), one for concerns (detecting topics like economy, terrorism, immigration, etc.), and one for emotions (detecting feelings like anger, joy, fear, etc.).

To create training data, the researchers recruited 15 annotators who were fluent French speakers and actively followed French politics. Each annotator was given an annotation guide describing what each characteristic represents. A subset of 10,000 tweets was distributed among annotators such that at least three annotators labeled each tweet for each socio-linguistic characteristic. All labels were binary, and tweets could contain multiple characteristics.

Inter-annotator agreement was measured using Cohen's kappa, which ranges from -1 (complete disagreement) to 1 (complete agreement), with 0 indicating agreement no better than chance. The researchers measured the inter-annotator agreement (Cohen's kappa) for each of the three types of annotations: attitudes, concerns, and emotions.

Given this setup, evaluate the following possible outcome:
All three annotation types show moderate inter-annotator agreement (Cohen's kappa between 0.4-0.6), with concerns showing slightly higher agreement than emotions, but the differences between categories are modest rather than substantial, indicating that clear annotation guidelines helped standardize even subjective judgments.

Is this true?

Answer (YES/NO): NO